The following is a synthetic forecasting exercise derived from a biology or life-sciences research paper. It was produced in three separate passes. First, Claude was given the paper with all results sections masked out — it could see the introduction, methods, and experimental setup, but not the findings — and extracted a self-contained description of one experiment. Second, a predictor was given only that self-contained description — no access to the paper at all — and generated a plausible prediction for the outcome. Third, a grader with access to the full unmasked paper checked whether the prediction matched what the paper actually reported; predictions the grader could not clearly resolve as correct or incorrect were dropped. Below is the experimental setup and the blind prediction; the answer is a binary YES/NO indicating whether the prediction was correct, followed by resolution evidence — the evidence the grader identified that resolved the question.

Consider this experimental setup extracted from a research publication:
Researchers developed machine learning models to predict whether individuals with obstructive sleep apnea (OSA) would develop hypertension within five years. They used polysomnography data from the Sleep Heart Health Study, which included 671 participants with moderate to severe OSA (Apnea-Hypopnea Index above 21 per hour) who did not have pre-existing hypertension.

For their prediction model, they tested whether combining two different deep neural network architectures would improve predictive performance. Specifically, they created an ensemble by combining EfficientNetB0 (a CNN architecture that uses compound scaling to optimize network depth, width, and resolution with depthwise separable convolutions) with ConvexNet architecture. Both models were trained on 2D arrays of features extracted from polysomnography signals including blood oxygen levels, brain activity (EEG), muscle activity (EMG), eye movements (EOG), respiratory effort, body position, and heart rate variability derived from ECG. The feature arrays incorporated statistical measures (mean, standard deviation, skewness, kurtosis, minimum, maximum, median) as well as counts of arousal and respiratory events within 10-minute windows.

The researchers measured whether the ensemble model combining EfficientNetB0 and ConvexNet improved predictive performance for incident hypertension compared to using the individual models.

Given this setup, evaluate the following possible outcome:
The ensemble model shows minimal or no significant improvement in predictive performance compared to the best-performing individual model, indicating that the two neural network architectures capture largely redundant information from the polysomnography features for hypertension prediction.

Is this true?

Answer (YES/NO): YES